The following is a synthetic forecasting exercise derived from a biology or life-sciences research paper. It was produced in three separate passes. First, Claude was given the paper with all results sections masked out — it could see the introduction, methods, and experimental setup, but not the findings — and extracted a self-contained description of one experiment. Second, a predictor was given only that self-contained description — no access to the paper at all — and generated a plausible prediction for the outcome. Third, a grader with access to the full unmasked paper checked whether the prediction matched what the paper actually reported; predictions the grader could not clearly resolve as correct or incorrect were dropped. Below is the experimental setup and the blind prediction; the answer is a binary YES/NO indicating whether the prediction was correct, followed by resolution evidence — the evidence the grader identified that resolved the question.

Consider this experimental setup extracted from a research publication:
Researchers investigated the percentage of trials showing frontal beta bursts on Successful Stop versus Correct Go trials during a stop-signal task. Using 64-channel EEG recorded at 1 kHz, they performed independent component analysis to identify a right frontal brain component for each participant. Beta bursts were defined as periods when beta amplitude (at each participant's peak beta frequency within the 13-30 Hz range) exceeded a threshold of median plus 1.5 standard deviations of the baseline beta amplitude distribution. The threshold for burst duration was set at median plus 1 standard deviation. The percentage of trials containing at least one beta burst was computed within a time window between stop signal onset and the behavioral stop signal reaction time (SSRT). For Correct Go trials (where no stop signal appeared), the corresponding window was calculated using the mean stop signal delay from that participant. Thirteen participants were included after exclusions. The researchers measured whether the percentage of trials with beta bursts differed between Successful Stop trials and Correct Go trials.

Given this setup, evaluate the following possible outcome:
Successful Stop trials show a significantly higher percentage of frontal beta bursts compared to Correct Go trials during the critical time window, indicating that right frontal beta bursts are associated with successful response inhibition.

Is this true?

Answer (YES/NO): YES